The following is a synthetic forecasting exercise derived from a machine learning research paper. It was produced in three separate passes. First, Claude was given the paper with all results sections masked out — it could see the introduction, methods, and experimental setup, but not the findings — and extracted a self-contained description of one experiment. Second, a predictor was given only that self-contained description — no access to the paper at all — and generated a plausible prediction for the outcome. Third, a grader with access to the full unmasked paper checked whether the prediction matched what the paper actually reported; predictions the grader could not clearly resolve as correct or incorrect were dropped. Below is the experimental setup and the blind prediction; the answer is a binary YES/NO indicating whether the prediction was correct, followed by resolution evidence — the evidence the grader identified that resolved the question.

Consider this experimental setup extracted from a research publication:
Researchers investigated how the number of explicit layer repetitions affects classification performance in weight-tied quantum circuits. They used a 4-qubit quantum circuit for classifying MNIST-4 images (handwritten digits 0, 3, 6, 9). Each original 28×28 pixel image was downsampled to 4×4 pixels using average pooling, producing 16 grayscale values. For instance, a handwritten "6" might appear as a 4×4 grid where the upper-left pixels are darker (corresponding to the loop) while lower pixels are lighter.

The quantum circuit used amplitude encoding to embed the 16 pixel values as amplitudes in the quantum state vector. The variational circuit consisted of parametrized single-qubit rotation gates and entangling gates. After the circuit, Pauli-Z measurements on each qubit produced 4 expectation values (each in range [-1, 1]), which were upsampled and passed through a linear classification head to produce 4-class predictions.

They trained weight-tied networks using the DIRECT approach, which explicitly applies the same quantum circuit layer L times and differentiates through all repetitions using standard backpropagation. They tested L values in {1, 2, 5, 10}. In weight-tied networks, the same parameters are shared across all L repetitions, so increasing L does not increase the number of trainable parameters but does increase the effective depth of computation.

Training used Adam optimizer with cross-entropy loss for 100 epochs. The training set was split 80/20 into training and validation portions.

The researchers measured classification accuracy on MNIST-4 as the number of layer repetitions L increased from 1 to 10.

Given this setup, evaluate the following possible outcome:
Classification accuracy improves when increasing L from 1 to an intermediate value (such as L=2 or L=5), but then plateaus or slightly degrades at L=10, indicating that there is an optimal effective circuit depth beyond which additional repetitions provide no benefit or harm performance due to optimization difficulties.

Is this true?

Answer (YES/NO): NO